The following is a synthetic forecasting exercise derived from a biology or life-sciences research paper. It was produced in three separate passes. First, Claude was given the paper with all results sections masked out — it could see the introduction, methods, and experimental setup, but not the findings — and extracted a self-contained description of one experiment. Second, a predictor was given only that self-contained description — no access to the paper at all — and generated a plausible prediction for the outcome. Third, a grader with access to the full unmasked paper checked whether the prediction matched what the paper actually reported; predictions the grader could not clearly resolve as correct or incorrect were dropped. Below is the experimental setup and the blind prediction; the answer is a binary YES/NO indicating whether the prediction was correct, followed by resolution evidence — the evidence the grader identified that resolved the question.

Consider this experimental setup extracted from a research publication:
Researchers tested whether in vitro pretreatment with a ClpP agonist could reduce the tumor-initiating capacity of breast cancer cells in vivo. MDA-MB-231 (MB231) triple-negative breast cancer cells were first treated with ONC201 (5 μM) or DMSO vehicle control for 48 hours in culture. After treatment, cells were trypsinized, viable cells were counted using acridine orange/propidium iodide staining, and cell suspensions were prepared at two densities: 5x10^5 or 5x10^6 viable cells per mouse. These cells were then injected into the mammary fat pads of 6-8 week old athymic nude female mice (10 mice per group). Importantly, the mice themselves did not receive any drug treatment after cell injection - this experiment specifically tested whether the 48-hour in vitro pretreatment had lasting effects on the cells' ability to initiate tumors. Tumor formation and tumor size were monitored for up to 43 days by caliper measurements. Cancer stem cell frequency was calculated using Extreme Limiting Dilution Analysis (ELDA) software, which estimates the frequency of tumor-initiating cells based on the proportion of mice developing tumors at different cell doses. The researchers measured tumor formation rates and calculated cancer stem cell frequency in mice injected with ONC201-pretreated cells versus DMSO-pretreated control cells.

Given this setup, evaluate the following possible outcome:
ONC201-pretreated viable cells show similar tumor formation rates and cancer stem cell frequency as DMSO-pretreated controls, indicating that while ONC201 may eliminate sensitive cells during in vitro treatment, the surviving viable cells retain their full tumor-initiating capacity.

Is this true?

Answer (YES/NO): NO